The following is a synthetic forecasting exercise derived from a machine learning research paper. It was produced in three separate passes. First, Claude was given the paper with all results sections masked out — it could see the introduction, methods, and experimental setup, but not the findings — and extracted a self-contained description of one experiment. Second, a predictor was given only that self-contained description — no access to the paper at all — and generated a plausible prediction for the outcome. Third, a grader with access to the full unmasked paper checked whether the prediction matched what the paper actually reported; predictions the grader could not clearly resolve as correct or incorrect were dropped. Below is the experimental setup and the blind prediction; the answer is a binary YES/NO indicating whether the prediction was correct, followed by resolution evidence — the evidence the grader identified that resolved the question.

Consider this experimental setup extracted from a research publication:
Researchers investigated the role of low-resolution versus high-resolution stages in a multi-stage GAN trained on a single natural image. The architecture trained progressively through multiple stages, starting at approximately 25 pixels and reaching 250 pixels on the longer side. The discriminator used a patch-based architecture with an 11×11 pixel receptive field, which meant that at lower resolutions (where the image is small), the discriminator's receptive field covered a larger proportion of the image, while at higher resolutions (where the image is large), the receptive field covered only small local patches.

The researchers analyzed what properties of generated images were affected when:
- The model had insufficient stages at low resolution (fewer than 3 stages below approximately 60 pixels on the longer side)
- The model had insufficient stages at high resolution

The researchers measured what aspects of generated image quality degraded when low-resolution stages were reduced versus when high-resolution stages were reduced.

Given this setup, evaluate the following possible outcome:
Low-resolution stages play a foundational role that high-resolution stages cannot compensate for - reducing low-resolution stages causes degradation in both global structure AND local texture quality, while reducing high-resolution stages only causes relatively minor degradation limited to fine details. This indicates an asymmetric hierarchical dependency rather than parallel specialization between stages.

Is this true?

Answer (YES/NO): NO